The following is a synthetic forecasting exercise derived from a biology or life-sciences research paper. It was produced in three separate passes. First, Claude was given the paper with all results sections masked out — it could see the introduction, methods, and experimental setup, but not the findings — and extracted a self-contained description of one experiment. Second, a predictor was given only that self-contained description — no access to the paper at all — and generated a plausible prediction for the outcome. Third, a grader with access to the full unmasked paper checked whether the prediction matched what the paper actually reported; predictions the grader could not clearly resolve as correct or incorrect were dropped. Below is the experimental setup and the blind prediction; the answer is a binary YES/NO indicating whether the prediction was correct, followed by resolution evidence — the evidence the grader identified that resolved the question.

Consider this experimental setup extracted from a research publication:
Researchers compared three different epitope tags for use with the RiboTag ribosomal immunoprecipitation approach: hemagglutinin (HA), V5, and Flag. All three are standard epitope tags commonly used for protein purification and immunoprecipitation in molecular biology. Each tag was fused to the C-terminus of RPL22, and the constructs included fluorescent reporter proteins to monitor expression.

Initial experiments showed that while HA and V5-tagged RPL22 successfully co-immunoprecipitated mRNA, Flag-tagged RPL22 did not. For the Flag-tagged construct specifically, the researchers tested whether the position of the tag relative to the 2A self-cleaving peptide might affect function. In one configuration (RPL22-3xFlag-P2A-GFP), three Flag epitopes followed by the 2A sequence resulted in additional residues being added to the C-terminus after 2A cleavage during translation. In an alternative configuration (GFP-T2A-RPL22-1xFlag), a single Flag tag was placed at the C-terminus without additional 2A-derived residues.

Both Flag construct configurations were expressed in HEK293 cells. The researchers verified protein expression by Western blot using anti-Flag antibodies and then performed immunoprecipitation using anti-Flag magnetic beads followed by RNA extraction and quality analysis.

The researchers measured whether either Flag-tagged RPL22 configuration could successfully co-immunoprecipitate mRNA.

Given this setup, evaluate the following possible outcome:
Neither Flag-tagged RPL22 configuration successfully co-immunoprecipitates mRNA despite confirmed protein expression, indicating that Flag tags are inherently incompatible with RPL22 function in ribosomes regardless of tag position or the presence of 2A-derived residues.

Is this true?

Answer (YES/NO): YES